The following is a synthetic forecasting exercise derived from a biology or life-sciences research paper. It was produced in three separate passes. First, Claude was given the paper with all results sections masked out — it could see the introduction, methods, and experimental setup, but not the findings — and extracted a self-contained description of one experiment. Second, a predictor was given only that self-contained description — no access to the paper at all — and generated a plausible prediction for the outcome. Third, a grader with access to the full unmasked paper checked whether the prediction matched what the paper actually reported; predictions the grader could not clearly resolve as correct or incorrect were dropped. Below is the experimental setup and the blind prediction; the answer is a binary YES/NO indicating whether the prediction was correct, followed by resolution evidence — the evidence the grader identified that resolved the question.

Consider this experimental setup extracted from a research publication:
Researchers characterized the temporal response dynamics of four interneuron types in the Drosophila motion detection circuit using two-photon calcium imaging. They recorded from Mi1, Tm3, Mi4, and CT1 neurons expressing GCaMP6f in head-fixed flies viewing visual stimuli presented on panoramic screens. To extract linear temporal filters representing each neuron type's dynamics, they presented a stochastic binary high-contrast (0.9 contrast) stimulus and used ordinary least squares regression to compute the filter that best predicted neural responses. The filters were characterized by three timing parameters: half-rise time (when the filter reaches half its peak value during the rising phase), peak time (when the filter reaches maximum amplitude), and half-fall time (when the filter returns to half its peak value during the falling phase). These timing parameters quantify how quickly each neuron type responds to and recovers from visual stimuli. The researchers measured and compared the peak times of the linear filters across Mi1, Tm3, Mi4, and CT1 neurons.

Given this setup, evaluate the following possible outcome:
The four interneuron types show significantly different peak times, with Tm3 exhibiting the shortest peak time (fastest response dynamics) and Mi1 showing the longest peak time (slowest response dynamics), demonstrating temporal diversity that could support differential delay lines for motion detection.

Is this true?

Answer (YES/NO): NO